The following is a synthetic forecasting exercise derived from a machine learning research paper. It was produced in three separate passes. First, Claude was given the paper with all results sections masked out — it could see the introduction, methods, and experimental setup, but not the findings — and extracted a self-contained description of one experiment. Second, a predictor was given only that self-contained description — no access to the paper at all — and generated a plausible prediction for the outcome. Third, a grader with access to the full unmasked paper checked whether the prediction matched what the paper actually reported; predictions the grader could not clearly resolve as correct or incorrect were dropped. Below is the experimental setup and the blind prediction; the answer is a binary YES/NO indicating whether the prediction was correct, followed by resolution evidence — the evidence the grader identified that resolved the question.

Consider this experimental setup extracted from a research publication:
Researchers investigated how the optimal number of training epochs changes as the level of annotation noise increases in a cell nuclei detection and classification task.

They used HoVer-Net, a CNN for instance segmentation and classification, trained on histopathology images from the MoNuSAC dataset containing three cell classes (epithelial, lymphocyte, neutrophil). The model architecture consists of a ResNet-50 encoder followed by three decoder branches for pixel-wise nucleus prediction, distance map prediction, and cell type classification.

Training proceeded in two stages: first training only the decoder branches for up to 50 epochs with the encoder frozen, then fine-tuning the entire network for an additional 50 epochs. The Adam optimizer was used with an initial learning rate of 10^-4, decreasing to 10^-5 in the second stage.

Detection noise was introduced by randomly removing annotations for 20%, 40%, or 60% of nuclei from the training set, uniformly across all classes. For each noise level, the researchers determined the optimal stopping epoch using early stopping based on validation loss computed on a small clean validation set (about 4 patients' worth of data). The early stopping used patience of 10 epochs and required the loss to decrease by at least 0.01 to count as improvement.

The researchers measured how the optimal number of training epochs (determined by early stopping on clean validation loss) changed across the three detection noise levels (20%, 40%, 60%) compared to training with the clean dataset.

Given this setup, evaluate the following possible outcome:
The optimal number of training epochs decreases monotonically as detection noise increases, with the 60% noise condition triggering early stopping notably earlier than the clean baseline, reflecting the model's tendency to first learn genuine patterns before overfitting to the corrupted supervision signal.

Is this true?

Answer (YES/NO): YES